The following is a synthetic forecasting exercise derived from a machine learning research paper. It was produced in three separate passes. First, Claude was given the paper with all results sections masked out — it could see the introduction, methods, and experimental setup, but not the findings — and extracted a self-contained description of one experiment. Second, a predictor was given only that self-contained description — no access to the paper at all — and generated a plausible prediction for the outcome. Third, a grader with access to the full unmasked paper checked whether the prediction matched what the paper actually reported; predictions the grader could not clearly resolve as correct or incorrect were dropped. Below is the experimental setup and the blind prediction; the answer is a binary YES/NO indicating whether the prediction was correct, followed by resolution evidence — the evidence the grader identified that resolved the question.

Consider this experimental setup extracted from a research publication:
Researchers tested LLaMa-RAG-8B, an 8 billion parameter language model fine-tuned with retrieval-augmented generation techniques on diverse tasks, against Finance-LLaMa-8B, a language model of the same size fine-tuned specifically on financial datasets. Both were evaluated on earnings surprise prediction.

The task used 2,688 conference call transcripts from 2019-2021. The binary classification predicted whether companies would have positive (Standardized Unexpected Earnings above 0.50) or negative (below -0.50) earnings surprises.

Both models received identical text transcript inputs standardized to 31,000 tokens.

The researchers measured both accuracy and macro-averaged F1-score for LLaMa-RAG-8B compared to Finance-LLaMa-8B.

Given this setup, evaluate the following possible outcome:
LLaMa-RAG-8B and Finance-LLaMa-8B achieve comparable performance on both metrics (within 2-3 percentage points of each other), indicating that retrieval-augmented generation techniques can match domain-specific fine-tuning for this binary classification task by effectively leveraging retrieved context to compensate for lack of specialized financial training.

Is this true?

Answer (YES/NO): NO